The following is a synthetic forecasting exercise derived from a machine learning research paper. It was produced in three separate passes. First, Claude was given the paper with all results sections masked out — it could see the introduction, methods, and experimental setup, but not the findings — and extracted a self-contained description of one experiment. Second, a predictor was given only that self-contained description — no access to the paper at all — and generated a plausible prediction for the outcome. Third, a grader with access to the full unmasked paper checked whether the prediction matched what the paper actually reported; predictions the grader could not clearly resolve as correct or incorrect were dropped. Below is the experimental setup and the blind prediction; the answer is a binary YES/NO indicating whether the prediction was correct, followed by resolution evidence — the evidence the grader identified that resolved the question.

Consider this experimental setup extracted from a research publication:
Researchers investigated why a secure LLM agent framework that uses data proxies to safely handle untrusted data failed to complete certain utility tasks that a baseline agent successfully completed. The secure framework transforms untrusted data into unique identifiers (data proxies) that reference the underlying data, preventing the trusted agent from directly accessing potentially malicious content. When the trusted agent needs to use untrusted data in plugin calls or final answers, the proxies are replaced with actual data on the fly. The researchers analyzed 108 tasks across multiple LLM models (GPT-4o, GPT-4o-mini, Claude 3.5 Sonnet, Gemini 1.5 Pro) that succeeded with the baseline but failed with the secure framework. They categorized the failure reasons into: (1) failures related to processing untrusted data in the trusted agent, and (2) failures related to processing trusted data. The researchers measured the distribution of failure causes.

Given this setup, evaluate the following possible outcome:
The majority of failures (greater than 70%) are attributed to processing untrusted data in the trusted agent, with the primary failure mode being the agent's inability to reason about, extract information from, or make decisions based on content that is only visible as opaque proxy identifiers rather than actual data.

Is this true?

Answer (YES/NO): YES